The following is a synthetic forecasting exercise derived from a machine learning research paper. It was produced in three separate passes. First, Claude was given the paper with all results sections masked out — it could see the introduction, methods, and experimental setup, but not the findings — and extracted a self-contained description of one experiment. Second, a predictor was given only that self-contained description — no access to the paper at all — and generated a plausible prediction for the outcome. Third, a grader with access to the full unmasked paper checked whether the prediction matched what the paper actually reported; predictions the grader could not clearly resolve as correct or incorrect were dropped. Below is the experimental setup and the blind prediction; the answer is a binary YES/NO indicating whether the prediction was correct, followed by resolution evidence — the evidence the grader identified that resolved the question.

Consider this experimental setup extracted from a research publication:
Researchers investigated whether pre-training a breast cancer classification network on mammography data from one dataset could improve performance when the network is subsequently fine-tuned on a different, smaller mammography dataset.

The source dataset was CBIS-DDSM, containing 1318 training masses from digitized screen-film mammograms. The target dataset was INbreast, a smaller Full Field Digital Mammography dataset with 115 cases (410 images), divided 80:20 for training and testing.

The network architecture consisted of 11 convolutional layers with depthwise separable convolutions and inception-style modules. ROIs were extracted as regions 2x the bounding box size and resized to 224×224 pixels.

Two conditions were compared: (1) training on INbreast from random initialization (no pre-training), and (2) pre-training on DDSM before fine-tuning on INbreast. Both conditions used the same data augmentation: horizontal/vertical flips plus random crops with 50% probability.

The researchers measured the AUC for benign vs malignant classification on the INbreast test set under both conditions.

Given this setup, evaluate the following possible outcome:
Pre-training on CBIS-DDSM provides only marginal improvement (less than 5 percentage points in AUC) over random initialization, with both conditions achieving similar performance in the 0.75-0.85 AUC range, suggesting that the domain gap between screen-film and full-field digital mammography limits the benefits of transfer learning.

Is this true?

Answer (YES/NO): NO